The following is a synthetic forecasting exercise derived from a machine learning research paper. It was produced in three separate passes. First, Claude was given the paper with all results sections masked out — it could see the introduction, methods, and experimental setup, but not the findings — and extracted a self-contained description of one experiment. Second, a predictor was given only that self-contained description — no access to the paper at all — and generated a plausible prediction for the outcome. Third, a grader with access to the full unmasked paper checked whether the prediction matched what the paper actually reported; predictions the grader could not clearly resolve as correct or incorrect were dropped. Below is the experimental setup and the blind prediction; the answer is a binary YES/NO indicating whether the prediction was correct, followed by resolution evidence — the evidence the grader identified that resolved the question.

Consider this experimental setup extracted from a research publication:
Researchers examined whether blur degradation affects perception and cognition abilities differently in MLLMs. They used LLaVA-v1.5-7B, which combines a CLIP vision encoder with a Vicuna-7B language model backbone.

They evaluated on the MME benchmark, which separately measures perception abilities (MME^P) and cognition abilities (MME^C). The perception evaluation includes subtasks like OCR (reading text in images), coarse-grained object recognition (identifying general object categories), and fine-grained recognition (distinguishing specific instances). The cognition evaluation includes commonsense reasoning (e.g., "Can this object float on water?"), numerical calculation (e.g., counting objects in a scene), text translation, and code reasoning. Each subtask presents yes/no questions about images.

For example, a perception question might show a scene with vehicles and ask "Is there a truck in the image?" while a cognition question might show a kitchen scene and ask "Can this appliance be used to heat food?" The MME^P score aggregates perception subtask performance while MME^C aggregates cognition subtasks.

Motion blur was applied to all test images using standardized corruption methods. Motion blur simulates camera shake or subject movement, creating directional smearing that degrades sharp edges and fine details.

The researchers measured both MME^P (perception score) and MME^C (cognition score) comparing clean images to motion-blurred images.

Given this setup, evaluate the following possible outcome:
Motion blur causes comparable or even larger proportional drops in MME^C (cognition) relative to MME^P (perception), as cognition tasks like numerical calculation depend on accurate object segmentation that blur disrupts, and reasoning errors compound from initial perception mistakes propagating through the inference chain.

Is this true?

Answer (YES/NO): NO